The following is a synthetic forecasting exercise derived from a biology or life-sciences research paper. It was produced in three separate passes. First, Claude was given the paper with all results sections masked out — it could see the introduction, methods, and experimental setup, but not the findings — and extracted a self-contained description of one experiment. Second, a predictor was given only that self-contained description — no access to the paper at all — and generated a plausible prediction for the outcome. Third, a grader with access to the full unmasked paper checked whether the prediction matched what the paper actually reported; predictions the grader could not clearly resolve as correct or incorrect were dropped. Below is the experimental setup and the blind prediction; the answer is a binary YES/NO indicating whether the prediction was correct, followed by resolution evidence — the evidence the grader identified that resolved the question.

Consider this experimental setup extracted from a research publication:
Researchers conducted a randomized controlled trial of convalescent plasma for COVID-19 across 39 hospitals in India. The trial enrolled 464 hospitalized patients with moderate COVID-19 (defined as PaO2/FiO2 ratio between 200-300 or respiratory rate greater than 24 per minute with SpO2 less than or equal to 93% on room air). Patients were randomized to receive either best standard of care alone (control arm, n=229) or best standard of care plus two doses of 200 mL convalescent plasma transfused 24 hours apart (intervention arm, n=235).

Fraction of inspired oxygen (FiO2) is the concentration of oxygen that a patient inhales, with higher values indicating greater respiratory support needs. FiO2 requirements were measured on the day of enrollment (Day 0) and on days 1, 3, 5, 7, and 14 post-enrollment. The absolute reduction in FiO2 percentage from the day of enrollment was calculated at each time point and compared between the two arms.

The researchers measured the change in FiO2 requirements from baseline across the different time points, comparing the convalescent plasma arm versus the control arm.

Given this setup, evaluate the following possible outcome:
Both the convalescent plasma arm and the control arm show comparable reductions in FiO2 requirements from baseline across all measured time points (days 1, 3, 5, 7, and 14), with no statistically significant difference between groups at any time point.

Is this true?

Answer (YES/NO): NO